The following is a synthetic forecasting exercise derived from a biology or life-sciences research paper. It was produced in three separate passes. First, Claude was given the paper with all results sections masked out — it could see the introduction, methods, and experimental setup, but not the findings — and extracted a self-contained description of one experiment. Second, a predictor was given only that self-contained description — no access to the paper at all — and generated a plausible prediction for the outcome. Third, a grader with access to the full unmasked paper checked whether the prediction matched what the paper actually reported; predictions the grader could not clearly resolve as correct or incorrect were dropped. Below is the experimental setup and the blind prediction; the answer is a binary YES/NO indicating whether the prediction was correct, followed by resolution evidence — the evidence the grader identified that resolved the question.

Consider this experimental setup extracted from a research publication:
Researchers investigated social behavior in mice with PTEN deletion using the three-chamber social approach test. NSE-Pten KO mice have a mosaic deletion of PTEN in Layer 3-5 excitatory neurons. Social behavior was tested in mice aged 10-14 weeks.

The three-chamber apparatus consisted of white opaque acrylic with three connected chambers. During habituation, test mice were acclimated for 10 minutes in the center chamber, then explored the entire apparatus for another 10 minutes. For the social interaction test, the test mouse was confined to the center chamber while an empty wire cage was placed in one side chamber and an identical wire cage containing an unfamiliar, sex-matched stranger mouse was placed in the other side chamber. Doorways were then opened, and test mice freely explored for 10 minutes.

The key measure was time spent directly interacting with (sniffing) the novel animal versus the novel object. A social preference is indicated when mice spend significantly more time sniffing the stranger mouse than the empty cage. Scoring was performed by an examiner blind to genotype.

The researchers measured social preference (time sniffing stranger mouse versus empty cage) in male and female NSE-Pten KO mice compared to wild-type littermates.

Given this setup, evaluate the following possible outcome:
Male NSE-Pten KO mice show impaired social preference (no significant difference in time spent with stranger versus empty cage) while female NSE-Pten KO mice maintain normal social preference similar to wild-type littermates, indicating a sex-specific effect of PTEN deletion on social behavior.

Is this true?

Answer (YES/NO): NO